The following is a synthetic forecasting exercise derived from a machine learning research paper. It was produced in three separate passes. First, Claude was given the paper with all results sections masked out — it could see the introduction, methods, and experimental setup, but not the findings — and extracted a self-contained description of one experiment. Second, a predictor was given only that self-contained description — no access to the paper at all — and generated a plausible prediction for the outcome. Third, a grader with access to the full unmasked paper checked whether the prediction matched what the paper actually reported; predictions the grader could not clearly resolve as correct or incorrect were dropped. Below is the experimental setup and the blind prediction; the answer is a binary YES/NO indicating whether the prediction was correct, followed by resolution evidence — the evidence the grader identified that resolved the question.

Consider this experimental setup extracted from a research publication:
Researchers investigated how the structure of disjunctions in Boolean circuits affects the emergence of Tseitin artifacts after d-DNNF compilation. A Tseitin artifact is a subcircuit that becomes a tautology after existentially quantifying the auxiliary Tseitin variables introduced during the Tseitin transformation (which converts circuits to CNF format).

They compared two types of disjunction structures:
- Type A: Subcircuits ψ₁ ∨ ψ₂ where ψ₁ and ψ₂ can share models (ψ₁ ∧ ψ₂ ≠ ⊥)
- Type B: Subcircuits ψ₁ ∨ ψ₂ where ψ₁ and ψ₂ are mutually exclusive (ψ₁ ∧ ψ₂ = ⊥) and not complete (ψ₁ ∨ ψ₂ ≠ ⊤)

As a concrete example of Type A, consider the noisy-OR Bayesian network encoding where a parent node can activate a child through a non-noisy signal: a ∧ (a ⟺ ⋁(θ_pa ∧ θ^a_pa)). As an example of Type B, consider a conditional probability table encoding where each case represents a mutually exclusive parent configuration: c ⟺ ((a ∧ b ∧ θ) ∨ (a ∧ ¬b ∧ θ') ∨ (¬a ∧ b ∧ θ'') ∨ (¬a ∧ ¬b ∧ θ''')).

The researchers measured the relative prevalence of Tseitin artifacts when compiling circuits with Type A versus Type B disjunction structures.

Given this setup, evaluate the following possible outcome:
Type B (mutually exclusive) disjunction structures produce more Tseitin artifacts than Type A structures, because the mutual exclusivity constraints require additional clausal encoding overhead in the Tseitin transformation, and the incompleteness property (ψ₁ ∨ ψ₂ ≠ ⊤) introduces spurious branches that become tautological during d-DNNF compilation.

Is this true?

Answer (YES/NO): NO